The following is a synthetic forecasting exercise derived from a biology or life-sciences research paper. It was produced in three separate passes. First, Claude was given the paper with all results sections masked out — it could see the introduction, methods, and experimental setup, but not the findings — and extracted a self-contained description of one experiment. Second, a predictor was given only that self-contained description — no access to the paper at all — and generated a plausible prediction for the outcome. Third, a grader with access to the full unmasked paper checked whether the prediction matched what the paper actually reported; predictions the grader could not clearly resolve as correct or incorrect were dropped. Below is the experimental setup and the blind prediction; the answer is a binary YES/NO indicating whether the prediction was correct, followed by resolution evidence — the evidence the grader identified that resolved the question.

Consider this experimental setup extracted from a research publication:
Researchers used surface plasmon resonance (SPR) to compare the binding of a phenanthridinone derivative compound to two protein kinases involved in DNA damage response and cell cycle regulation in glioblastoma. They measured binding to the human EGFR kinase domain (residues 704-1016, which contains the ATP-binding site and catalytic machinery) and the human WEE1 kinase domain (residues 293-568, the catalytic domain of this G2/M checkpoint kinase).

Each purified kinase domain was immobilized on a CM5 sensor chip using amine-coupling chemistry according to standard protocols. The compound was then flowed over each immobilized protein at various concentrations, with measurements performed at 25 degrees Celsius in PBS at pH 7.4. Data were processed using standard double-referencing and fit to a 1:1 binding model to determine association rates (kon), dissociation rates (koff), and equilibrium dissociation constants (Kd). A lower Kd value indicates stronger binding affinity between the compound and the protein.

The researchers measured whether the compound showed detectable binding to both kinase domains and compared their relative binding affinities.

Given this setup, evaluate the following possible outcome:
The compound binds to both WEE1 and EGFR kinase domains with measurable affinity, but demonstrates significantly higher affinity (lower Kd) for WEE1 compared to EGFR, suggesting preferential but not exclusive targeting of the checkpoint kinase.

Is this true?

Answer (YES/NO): NO